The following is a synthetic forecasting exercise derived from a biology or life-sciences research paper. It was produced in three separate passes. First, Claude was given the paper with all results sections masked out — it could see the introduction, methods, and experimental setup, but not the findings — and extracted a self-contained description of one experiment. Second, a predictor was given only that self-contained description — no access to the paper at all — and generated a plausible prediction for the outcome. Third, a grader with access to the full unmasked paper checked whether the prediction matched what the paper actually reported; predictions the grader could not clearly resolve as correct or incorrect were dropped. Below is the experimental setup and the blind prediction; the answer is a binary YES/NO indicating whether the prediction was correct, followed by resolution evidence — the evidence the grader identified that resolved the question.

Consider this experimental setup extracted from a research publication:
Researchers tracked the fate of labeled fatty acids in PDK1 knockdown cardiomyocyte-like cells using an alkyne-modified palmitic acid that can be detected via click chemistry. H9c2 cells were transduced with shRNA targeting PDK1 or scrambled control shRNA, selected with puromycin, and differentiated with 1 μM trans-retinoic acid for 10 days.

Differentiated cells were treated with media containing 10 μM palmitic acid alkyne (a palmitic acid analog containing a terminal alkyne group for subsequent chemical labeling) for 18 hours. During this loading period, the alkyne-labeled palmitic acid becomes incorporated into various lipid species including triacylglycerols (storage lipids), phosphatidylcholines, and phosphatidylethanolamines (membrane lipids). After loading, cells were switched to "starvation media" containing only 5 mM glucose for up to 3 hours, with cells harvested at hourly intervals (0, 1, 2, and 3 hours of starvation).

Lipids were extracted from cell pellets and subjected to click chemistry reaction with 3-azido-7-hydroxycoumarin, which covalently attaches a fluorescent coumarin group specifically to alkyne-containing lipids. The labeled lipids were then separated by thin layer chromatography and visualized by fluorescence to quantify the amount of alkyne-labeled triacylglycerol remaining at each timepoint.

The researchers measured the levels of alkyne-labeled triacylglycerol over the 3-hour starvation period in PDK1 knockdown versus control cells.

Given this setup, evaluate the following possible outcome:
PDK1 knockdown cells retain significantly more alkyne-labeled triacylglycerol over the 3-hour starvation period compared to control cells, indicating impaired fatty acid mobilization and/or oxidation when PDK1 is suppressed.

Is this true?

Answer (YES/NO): YES